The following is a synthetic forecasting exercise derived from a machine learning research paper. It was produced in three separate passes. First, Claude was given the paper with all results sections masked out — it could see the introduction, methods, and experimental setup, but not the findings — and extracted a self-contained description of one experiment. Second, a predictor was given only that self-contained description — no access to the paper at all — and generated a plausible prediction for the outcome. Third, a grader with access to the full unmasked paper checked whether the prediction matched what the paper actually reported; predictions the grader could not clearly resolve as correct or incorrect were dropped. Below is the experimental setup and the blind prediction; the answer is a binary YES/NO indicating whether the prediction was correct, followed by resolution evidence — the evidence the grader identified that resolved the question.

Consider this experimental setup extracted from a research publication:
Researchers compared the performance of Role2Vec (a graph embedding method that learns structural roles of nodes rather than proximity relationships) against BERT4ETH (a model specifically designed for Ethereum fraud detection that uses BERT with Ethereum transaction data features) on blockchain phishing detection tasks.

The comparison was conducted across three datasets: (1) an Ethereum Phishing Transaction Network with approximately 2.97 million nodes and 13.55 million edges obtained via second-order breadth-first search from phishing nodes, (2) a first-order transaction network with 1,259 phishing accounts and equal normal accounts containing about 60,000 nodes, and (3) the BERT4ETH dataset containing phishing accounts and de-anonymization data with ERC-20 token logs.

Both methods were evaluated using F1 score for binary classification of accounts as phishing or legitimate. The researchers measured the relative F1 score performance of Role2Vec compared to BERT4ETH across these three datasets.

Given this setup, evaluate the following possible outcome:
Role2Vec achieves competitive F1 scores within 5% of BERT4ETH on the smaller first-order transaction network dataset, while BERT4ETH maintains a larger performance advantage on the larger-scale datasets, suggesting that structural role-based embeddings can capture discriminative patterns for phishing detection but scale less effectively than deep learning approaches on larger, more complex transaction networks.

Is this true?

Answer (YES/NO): NO